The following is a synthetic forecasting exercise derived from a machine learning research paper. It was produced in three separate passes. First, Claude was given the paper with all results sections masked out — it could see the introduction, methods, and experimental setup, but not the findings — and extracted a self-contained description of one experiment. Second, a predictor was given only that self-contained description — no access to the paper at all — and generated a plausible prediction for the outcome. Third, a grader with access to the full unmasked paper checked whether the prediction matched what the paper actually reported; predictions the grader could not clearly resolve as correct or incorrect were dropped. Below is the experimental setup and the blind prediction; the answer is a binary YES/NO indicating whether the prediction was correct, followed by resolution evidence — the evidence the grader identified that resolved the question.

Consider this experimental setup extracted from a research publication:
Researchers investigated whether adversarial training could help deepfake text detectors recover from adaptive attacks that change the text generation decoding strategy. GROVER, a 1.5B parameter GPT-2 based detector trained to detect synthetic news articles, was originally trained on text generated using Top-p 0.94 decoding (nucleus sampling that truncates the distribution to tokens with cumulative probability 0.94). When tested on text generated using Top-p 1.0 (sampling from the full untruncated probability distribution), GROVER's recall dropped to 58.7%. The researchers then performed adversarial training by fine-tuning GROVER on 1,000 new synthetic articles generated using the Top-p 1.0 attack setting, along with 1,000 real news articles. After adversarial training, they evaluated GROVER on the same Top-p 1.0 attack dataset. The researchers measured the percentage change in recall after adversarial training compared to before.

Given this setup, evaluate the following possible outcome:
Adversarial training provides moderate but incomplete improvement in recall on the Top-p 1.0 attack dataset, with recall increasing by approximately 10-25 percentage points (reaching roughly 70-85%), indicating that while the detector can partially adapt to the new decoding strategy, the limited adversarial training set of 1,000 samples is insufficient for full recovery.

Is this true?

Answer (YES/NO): YES